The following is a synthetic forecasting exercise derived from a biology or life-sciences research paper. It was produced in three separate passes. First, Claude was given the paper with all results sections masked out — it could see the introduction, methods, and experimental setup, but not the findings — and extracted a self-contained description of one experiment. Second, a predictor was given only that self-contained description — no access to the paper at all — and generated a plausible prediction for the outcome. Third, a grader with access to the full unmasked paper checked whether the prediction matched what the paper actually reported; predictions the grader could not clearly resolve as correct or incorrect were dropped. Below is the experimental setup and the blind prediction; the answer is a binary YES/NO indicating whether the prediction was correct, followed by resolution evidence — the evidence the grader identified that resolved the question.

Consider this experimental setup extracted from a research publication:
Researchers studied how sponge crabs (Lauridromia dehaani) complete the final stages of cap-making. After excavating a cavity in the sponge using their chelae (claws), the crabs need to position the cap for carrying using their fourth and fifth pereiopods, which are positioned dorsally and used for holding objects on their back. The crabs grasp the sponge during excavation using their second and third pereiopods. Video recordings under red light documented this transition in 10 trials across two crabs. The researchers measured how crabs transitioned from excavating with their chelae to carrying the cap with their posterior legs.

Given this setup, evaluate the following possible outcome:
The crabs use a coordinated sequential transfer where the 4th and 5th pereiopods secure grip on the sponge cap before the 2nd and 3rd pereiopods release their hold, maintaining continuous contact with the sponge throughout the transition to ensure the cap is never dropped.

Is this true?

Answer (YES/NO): YES